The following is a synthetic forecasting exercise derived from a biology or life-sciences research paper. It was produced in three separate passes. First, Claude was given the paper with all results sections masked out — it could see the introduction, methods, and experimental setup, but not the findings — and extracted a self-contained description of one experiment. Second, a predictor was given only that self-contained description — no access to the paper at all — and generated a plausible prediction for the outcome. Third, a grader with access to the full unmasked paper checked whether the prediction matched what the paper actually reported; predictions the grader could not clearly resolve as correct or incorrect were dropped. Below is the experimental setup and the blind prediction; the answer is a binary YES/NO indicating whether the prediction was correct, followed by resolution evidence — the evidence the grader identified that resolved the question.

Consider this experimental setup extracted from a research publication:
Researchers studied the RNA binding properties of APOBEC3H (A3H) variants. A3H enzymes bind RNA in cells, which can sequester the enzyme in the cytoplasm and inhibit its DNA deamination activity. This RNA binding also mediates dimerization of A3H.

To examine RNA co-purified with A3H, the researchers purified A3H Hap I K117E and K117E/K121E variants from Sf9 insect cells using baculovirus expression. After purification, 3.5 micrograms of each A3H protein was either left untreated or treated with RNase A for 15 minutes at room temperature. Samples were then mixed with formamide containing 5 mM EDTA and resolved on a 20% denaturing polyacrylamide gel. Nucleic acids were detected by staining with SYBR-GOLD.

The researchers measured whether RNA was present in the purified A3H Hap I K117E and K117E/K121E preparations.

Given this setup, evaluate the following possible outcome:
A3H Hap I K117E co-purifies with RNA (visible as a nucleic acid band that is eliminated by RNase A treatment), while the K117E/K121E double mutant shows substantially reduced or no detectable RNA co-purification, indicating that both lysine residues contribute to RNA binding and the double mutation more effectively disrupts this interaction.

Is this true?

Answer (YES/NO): NO